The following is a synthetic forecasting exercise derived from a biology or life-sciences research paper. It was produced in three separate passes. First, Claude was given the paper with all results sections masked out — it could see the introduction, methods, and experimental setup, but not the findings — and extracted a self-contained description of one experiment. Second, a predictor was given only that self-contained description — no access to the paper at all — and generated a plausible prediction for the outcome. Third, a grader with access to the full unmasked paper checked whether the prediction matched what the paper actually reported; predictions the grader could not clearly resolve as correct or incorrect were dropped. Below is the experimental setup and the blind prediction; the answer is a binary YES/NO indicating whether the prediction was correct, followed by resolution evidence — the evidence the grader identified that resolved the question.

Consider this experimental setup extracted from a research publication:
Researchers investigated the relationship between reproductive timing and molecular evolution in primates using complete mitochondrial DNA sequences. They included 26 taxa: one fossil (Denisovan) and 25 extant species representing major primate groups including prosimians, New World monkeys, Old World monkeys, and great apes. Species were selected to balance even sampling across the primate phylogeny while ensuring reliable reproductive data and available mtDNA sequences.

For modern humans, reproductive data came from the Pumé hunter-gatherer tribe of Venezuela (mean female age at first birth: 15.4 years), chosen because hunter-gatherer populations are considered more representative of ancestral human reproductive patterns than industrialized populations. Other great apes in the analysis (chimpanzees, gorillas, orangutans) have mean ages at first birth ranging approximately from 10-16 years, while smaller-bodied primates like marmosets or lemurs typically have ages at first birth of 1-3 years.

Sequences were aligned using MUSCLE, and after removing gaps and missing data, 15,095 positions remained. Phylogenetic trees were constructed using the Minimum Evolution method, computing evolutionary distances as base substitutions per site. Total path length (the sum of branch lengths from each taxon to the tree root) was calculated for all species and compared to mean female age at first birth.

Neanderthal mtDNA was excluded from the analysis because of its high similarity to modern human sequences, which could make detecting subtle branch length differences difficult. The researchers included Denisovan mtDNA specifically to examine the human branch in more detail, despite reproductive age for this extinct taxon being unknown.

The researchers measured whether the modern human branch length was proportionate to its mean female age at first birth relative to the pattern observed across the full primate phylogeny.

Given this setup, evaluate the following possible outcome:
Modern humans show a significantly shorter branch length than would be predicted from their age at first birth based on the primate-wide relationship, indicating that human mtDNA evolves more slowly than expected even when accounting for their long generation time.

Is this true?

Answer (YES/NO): NO